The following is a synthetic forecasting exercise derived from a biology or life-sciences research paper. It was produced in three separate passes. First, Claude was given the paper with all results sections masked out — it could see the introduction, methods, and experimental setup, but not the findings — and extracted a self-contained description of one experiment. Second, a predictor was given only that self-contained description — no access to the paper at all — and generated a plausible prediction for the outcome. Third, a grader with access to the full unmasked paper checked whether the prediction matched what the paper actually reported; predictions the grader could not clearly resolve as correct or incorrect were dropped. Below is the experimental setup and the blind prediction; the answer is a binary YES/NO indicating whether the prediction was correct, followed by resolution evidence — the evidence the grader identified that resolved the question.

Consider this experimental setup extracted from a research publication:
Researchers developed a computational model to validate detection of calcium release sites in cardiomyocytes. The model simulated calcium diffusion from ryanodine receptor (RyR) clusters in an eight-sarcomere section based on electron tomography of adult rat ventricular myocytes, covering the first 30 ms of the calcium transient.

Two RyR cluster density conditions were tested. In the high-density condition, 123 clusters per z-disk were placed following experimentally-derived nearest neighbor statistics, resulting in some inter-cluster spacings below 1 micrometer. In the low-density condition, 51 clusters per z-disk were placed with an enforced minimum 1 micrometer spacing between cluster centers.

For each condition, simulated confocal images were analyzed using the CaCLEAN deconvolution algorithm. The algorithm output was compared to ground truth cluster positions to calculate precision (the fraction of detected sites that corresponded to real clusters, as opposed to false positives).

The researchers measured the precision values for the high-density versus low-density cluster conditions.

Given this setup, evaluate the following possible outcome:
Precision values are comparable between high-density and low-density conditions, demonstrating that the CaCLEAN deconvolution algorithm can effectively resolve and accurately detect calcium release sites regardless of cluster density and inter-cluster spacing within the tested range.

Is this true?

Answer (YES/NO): NO